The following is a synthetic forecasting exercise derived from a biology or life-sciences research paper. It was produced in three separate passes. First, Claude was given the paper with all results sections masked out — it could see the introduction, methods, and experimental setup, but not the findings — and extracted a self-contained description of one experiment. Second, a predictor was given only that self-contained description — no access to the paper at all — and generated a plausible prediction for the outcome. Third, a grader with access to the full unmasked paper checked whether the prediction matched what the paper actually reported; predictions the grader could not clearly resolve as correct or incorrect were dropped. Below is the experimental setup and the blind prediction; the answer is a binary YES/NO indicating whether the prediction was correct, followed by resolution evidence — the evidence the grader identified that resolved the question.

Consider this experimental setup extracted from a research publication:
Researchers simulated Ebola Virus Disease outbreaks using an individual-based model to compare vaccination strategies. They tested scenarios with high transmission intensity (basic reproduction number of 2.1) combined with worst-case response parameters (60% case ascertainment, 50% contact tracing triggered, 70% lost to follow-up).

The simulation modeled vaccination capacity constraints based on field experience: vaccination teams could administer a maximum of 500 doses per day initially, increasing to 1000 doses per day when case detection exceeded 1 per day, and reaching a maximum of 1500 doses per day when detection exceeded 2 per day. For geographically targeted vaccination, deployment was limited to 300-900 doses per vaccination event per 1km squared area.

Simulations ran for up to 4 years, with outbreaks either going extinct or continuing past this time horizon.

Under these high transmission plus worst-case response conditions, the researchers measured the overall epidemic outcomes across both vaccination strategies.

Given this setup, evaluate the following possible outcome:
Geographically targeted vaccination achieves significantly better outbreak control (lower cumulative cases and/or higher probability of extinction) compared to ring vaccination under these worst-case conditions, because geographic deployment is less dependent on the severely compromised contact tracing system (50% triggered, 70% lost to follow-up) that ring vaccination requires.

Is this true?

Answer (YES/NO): NO